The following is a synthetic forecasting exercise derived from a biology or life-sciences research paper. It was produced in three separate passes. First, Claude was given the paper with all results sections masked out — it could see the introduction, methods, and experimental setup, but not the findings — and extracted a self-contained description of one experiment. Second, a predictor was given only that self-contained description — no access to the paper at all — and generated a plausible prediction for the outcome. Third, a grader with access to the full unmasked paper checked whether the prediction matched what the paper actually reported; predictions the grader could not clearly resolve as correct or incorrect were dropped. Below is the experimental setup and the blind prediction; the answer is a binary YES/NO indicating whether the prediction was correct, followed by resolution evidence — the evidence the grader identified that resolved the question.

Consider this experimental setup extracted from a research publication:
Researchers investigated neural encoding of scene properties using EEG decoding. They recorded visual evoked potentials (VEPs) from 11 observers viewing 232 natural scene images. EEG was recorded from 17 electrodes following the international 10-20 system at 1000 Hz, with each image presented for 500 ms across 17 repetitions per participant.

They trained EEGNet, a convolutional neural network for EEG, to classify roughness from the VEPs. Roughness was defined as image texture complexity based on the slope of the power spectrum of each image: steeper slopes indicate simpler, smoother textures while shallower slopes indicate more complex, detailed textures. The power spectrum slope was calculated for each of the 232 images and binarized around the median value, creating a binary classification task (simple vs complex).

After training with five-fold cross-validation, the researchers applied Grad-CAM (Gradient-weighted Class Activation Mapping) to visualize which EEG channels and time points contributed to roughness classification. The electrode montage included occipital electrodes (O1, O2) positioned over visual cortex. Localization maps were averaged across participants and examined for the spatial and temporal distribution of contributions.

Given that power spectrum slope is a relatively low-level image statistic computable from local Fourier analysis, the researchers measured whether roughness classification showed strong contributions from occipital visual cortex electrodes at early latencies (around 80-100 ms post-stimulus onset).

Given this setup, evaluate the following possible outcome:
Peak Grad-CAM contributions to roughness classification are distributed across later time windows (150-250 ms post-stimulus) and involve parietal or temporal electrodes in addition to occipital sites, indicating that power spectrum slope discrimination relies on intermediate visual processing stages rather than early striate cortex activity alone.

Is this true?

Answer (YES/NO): NO